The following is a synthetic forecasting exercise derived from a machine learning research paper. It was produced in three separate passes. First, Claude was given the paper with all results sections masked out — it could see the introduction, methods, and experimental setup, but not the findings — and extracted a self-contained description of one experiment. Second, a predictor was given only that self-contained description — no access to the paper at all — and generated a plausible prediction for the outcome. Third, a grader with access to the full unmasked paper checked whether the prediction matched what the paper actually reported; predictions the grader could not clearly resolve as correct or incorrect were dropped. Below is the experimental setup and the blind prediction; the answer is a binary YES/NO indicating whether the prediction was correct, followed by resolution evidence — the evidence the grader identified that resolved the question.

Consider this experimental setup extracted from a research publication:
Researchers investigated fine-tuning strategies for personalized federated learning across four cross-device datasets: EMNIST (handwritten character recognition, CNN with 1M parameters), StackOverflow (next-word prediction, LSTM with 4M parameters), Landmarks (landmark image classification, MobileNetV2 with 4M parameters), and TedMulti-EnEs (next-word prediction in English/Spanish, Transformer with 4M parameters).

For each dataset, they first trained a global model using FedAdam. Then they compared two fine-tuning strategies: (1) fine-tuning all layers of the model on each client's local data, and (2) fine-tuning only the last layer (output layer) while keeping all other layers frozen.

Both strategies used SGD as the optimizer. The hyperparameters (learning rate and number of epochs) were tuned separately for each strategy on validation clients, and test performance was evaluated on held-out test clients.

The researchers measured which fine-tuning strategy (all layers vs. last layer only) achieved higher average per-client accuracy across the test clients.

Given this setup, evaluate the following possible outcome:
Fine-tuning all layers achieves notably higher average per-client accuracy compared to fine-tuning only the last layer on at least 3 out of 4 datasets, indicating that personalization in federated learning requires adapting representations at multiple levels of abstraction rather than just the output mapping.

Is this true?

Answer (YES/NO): YES